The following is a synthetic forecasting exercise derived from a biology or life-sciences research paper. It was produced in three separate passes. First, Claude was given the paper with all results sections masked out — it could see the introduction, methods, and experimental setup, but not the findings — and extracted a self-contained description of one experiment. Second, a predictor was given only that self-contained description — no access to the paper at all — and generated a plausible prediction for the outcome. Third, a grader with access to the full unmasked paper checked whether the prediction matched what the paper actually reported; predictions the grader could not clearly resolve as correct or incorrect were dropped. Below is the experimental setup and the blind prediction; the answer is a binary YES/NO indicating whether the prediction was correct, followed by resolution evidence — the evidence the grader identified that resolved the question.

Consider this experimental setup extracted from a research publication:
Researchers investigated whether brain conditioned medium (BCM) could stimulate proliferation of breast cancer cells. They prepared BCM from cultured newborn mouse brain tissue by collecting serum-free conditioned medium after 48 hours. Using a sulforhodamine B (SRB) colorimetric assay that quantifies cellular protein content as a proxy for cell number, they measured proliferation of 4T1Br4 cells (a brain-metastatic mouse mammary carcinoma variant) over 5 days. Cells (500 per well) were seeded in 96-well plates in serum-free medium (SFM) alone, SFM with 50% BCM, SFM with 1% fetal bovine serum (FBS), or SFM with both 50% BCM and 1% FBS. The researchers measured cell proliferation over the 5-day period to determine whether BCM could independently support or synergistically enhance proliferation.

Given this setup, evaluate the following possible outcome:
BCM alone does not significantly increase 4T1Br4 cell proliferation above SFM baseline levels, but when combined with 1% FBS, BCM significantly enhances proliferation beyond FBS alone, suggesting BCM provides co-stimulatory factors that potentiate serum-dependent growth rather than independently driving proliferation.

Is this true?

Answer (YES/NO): YES